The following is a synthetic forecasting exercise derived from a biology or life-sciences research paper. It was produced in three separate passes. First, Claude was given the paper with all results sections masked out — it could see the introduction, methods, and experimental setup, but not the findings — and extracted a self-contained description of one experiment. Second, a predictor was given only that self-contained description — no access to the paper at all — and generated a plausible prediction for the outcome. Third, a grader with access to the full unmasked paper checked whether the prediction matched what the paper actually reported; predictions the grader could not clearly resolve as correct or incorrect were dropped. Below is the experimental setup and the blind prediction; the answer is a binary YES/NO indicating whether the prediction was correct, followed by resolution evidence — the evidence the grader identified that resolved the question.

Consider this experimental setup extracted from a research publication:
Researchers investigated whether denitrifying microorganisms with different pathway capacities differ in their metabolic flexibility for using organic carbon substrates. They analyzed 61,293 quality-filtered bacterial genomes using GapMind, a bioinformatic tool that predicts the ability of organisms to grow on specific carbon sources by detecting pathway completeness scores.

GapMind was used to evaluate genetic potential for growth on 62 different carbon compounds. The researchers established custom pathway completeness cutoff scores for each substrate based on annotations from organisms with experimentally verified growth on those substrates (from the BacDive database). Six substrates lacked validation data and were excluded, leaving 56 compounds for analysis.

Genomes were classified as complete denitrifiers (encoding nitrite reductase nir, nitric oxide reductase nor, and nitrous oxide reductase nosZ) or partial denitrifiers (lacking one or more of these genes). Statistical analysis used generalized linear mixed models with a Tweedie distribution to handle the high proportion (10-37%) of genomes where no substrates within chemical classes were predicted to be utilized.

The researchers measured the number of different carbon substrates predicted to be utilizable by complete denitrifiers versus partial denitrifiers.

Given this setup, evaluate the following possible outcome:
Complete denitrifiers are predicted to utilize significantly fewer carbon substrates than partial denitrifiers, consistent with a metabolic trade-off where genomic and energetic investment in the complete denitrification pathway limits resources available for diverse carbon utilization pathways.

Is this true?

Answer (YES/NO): NO